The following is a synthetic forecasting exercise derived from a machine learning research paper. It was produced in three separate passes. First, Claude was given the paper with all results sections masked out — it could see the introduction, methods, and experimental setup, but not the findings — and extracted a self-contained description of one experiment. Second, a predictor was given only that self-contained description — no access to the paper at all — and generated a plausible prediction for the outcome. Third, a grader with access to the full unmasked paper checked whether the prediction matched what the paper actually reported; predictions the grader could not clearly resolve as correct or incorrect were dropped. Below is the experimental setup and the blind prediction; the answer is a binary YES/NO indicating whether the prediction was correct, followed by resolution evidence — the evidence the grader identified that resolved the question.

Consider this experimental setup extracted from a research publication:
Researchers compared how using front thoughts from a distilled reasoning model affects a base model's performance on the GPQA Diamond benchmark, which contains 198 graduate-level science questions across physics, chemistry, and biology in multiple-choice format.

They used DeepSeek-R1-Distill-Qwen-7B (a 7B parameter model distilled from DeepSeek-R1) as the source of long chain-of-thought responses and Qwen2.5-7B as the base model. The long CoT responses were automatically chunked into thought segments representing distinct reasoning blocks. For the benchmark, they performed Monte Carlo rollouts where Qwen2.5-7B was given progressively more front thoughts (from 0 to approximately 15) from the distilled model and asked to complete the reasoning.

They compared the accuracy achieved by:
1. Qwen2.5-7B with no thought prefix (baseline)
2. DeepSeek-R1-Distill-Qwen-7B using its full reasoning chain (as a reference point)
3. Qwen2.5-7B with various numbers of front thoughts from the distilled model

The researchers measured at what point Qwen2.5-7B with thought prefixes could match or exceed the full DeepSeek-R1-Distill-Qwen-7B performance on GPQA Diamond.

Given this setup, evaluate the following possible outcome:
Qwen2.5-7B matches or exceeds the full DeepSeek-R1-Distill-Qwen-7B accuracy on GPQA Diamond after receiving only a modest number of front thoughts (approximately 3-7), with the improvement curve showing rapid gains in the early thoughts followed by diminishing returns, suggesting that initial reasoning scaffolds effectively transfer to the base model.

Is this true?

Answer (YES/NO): NO